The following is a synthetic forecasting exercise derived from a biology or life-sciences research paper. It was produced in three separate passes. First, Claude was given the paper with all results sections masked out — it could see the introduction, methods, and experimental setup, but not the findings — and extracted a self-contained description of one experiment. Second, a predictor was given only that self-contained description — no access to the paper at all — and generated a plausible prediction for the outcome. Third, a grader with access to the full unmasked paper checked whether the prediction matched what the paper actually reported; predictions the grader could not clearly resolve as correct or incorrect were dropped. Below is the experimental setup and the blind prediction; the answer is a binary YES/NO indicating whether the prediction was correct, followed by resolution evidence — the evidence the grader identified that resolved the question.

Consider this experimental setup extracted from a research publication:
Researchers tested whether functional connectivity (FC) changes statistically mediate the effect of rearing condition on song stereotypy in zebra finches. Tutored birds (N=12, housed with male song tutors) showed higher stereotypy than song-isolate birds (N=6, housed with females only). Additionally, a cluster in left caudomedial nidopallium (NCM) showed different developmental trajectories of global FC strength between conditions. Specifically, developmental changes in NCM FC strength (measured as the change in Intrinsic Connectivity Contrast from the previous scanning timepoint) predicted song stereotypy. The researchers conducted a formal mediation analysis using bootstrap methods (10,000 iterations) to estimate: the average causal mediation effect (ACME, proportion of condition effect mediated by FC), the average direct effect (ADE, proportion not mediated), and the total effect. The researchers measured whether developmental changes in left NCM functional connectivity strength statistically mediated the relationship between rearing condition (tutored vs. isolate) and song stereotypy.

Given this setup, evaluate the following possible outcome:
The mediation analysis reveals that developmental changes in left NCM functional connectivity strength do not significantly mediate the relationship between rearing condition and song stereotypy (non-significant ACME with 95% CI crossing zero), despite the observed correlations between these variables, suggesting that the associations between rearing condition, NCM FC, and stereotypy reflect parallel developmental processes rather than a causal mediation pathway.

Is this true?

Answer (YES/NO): NO